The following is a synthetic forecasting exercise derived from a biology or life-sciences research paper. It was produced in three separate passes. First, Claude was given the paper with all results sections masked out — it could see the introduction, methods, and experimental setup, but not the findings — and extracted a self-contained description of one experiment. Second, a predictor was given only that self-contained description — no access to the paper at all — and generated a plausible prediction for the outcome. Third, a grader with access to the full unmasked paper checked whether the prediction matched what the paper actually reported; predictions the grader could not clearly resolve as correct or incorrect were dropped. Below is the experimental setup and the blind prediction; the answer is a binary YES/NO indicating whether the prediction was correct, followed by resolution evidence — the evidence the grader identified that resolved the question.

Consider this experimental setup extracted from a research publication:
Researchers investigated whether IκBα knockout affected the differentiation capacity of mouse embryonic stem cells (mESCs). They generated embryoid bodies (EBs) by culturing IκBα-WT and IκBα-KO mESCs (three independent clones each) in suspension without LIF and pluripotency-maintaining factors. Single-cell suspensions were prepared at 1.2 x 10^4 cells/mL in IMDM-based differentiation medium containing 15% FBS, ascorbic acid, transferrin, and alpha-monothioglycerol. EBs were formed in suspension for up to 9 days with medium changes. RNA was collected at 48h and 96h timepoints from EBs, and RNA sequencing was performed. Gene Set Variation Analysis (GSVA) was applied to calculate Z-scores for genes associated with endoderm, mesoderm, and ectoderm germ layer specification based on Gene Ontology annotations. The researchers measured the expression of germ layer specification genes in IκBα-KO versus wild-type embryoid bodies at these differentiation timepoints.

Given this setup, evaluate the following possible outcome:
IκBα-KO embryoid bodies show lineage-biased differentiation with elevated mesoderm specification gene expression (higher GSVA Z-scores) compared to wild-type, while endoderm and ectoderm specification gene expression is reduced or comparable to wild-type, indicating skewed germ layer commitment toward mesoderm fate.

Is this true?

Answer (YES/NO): NO